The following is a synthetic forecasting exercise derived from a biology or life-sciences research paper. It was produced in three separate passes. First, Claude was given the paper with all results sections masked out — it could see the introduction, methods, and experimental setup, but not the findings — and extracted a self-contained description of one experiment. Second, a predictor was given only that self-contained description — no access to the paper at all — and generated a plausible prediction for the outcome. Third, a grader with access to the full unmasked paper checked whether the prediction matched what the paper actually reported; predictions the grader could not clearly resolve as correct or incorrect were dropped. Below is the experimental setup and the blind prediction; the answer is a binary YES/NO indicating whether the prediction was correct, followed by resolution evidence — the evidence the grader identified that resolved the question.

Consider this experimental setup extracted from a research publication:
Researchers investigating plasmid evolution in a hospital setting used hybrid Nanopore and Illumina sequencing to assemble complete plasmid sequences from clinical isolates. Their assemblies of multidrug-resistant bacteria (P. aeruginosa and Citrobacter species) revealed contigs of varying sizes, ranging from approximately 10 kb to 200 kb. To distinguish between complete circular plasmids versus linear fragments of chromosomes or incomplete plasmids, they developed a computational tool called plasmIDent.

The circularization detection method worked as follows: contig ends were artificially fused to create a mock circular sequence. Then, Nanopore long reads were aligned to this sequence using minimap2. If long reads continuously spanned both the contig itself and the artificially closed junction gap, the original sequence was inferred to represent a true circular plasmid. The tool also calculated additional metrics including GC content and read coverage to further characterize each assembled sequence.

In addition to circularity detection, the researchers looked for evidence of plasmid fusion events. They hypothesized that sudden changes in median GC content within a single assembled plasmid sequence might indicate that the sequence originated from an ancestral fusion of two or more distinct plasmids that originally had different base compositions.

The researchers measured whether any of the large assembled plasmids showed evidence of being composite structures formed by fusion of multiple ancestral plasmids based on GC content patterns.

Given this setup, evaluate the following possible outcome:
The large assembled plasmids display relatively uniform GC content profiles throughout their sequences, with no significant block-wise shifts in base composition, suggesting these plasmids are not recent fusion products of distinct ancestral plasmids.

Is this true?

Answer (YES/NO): NO